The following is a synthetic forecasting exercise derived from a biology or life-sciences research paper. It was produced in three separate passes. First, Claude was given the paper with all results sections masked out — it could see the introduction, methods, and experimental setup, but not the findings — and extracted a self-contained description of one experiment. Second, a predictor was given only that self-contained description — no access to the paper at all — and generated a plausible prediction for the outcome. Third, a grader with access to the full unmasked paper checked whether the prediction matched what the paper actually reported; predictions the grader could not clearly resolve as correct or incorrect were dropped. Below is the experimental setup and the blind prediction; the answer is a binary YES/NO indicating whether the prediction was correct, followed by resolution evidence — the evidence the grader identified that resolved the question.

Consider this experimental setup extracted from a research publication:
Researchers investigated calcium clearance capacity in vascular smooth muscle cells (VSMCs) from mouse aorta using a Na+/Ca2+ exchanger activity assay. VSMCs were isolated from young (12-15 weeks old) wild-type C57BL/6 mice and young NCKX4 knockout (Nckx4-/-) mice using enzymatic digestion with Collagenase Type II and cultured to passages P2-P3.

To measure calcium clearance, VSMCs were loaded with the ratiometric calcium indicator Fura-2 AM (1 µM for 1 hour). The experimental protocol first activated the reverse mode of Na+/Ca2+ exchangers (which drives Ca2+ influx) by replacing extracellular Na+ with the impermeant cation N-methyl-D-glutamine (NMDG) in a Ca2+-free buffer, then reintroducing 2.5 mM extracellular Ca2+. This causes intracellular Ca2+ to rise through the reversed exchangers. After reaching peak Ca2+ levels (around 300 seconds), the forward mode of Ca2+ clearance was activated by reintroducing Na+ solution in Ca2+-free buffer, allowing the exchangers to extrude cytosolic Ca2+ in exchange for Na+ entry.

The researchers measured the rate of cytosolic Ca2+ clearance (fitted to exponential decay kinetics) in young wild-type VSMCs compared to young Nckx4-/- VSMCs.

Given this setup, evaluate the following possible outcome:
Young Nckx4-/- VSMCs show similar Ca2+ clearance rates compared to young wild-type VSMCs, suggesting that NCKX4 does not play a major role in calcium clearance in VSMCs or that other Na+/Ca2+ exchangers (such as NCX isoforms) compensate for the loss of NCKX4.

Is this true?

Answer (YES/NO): NO